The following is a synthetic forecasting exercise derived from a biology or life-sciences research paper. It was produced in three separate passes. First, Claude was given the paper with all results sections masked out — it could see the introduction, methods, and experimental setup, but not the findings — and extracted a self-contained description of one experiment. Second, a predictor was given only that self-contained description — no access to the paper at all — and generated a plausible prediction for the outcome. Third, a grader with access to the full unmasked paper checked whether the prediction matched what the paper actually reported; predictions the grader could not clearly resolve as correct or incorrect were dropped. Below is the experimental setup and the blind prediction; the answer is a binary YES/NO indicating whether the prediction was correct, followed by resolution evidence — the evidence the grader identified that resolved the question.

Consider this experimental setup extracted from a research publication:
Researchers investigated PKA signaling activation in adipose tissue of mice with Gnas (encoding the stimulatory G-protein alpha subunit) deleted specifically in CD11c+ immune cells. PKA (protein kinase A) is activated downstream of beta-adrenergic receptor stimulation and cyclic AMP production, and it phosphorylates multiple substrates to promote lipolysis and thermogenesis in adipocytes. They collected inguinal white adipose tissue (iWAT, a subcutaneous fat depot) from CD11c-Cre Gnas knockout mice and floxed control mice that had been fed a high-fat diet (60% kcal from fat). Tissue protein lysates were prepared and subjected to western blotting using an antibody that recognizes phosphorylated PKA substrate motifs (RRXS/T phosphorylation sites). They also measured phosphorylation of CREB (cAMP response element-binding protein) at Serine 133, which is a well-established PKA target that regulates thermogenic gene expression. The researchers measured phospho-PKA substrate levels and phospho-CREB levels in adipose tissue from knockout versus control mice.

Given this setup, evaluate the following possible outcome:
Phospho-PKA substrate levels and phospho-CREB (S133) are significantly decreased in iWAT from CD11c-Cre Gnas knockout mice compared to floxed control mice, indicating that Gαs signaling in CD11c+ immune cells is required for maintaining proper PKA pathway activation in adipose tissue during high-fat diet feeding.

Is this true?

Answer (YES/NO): NO